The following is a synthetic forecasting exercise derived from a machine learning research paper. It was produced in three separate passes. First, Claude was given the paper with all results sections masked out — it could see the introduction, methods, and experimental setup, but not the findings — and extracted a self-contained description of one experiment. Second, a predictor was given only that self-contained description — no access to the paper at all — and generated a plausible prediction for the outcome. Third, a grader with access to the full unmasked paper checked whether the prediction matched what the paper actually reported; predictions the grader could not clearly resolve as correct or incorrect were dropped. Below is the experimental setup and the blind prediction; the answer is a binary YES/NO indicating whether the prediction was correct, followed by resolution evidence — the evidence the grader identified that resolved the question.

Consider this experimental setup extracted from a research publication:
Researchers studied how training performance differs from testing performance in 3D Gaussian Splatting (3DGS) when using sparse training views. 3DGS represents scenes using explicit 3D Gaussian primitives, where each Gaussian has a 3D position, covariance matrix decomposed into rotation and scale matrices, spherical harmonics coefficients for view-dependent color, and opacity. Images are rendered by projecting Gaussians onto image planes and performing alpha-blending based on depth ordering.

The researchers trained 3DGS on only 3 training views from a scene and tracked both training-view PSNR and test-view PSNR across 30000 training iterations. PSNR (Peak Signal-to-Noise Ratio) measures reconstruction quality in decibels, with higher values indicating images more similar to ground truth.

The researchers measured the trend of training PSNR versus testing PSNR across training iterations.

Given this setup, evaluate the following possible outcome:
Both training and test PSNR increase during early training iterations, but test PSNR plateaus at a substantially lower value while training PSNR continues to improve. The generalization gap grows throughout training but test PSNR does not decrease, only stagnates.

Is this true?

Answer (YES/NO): NO